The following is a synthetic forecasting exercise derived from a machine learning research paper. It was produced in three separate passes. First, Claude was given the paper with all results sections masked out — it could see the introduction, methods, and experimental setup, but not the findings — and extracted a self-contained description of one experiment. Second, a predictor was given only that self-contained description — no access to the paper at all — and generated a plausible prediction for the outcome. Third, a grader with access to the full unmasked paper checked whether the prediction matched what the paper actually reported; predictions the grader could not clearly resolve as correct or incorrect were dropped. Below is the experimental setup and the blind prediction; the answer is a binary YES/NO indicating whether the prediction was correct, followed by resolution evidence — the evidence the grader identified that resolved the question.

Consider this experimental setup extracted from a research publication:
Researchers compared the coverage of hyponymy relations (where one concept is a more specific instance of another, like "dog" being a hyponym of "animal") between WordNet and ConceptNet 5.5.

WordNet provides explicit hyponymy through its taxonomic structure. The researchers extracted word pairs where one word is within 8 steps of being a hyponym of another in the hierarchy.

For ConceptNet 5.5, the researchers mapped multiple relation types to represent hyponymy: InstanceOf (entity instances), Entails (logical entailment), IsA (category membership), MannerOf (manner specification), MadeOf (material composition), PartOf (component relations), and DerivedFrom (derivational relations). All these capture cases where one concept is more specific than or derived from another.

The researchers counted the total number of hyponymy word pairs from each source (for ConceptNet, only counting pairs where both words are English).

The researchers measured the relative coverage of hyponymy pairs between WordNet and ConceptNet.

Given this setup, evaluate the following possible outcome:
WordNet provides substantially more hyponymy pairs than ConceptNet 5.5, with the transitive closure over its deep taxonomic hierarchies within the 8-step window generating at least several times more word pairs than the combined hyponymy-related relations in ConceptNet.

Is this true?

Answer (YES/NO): NO